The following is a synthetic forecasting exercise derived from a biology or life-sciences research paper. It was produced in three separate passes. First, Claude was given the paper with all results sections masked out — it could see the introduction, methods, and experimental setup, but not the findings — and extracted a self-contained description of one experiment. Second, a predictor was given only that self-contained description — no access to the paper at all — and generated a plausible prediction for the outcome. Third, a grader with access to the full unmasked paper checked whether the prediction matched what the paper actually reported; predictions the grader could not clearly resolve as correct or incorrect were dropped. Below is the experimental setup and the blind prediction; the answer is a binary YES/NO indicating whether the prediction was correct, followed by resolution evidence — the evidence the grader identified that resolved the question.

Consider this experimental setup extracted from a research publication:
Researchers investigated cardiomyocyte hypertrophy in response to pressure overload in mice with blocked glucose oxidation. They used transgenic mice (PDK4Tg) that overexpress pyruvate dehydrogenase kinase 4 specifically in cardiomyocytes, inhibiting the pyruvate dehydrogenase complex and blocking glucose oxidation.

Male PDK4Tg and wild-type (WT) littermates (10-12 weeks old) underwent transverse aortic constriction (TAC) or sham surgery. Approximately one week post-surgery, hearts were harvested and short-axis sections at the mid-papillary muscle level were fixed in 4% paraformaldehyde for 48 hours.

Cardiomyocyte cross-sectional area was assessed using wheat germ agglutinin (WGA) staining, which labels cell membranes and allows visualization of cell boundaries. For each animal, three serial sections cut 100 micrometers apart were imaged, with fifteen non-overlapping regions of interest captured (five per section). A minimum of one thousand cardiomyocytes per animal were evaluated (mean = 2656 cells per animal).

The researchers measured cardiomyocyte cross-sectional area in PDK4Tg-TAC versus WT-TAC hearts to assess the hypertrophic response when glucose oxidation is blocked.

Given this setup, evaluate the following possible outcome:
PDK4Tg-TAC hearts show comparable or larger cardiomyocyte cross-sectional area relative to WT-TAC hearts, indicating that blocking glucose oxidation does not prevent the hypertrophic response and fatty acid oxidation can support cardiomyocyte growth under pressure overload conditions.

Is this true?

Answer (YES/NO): NO